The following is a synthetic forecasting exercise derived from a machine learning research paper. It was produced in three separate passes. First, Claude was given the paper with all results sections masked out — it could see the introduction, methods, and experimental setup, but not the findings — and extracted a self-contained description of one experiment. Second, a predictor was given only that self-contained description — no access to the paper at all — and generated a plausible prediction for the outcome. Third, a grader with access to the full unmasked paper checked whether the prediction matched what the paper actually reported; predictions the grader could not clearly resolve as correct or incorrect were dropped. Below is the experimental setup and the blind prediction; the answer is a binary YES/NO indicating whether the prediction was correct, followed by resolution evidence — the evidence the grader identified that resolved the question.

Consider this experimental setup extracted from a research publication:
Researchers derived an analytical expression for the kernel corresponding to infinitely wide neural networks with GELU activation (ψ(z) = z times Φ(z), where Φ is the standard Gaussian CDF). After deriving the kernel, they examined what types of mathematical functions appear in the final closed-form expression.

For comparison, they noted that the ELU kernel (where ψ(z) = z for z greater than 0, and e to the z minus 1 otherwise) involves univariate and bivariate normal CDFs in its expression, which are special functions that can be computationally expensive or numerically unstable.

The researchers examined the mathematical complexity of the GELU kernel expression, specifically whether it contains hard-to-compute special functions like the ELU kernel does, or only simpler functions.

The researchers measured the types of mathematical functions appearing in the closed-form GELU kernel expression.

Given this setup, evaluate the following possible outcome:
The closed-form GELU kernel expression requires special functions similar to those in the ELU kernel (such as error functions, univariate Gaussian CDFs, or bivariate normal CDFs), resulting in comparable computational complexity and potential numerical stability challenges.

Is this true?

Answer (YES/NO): NO